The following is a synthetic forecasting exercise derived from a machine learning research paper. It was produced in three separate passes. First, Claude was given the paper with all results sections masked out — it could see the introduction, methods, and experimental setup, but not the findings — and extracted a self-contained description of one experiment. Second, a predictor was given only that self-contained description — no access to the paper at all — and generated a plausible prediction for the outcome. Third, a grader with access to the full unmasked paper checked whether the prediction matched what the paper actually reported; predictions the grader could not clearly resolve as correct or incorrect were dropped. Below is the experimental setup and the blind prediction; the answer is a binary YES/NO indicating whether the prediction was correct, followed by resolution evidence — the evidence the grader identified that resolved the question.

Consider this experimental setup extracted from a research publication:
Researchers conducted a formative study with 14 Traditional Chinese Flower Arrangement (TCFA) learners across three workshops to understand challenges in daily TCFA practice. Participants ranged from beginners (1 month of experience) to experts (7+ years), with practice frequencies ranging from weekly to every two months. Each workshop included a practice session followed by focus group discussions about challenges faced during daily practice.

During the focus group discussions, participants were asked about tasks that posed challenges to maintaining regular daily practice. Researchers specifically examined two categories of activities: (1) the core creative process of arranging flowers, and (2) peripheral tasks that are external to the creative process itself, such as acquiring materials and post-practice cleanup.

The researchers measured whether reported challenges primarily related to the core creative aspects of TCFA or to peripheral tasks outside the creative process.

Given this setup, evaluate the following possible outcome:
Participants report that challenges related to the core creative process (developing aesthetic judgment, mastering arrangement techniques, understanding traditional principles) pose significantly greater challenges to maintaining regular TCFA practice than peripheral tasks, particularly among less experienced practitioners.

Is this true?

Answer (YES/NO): NO